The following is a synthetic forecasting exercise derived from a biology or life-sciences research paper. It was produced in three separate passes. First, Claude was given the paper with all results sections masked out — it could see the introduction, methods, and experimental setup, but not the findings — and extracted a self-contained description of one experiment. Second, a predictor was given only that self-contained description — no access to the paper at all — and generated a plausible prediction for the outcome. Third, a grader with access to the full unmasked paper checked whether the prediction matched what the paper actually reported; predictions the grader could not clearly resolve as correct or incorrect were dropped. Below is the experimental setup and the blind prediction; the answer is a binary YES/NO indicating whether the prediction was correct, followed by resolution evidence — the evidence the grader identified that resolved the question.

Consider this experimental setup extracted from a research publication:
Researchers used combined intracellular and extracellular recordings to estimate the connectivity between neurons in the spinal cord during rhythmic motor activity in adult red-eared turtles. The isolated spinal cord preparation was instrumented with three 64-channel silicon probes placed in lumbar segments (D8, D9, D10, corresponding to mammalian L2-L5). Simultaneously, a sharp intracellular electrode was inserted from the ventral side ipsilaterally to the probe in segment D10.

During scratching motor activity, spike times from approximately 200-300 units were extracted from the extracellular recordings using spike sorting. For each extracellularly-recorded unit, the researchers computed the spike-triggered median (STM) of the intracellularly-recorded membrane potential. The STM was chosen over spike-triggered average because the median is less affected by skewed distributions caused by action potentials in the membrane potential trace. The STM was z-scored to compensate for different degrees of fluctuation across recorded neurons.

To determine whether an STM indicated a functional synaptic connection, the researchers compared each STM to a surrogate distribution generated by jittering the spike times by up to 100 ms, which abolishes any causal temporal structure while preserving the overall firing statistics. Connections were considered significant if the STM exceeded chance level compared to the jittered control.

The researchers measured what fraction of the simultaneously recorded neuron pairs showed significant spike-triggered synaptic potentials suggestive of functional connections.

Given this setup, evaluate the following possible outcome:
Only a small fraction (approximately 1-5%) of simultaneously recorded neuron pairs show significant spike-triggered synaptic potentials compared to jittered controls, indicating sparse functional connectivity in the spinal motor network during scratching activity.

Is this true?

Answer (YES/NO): YES